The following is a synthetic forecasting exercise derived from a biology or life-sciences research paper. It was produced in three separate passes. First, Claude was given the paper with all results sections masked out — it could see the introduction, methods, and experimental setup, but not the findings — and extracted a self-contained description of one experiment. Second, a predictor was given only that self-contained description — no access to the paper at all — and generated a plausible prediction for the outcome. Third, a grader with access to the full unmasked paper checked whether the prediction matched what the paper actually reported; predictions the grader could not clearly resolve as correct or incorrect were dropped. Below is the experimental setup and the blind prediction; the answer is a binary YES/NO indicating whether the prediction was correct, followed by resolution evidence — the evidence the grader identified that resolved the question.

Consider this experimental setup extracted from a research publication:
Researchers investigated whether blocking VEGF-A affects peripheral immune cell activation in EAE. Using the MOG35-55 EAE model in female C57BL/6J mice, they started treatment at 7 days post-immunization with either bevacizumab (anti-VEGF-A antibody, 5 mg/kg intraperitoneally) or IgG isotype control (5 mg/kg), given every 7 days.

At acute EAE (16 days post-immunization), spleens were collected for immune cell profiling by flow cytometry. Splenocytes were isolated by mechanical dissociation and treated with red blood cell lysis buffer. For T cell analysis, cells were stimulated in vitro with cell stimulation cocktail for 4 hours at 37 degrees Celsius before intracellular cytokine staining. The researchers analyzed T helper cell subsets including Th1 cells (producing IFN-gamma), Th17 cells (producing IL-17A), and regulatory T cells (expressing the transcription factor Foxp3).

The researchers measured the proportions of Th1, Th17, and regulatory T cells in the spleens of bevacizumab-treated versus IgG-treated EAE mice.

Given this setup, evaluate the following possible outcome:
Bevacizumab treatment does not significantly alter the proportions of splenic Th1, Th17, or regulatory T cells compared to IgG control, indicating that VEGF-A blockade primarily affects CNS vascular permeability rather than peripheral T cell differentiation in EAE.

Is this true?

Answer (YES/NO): NO